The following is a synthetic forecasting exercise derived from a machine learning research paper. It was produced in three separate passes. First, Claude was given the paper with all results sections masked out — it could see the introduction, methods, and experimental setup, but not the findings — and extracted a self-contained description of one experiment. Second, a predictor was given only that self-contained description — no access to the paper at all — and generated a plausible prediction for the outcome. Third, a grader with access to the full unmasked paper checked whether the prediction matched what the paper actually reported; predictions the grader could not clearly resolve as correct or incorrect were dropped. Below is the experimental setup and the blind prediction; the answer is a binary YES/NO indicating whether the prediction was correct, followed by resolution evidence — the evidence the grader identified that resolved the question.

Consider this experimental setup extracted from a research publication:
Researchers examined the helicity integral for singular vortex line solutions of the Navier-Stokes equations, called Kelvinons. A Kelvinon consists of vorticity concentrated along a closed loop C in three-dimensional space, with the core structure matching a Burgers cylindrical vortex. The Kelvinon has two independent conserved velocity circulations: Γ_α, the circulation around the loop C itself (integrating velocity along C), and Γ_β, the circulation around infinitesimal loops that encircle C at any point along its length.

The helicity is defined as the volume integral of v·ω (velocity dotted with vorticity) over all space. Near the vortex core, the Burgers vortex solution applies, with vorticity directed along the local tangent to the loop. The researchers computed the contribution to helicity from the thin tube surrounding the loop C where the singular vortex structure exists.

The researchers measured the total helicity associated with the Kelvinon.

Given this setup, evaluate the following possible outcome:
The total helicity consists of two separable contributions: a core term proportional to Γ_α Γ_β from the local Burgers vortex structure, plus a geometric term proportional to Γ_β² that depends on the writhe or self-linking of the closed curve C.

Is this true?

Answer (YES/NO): NO